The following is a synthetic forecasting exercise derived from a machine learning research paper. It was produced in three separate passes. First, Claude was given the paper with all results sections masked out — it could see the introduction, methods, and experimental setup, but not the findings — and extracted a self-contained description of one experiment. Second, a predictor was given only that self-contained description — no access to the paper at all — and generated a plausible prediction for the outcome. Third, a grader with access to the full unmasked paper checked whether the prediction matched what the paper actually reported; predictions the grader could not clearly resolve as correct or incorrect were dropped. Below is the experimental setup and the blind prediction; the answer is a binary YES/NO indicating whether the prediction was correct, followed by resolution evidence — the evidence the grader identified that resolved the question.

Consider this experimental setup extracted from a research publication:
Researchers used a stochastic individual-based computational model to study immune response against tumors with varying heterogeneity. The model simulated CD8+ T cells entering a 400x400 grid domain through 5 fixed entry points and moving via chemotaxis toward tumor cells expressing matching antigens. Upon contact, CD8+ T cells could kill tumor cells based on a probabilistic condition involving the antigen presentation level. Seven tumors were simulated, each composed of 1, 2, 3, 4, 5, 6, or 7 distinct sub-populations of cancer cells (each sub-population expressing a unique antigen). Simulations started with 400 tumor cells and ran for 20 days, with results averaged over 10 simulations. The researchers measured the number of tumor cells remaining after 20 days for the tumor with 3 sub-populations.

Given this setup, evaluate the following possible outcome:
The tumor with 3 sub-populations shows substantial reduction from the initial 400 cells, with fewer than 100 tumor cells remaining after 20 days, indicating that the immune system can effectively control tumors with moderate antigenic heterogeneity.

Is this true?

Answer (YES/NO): NO